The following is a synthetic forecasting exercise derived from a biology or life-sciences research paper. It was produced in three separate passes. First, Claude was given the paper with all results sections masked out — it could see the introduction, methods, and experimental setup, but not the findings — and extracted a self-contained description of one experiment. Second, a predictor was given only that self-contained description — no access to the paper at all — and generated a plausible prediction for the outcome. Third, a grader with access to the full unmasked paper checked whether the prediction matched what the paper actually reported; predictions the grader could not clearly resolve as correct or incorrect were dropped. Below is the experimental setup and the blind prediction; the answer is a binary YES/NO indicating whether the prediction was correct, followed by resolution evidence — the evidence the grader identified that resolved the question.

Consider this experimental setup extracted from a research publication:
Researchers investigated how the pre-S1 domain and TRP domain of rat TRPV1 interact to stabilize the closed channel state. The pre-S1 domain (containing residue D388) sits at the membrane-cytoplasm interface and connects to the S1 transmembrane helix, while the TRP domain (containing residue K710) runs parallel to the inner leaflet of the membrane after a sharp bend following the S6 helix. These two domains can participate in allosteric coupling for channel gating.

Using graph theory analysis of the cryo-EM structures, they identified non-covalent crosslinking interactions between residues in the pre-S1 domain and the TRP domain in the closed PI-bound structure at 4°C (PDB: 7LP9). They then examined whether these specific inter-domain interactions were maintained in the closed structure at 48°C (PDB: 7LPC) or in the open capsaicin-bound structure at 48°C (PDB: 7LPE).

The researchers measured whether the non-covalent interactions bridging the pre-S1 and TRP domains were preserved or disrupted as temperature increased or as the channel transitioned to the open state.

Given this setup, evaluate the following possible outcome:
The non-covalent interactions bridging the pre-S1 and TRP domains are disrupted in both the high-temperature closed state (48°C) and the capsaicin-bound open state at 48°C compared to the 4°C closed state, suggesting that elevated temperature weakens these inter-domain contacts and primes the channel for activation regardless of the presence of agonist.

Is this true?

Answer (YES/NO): NO